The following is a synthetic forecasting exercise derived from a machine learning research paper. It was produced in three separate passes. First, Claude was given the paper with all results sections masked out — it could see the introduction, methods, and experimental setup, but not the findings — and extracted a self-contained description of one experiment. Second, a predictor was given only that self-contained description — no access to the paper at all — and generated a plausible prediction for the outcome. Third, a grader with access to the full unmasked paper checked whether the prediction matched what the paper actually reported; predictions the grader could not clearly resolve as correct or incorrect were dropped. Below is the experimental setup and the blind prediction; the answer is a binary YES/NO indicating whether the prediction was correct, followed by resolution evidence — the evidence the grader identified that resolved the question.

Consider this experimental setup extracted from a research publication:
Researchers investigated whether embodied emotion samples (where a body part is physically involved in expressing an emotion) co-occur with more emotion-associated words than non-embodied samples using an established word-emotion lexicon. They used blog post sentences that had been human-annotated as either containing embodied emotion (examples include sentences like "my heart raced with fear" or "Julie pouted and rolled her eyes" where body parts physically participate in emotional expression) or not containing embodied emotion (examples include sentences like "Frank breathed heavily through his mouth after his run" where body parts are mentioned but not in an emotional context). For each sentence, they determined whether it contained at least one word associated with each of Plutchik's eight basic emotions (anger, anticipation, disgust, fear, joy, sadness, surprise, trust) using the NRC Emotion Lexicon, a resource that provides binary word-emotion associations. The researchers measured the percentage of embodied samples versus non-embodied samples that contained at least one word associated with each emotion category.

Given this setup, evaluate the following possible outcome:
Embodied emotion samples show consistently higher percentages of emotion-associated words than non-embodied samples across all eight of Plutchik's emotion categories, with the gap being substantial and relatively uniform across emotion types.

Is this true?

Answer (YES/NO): NO